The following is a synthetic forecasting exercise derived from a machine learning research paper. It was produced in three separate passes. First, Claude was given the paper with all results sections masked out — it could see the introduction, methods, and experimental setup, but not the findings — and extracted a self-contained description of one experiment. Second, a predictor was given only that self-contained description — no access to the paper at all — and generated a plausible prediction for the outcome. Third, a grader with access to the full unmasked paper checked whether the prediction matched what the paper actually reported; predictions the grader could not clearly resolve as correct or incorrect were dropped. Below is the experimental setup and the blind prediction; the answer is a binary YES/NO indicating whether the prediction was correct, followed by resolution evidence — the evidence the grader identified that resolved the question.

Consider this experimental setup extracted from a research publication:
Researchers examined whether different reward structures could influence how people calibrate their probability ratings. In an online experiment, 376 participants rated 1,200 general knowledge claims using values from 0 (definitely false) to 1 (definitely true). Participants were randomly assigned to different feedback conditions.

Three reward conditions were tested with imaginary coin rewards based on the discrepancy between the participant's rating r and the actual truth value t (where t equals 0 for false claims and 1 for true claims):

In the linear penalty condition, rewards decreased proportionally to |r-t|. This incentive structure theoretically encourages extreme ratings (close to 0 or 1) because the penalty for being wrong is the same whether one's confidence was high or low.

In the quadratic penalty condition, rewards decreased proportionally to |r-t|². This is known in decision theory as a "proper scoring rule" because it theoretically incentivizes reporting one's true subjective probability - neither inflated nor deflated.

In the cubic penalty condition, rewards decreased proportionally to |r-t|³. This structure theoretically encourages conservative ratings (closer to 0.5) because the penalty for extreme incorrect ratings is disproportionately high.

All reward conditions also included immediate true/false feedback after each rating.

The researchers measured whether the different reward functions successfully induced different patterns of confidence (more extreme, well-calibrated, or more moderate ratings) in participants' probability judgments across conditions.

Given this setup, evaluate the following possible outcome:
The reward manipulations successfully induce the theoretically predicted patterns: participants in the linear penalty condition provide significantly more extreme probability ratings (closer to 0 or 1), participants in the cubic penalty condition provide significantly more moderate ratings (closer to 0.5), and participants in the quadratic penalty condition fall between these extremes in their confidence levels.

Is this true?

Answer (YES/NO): NO